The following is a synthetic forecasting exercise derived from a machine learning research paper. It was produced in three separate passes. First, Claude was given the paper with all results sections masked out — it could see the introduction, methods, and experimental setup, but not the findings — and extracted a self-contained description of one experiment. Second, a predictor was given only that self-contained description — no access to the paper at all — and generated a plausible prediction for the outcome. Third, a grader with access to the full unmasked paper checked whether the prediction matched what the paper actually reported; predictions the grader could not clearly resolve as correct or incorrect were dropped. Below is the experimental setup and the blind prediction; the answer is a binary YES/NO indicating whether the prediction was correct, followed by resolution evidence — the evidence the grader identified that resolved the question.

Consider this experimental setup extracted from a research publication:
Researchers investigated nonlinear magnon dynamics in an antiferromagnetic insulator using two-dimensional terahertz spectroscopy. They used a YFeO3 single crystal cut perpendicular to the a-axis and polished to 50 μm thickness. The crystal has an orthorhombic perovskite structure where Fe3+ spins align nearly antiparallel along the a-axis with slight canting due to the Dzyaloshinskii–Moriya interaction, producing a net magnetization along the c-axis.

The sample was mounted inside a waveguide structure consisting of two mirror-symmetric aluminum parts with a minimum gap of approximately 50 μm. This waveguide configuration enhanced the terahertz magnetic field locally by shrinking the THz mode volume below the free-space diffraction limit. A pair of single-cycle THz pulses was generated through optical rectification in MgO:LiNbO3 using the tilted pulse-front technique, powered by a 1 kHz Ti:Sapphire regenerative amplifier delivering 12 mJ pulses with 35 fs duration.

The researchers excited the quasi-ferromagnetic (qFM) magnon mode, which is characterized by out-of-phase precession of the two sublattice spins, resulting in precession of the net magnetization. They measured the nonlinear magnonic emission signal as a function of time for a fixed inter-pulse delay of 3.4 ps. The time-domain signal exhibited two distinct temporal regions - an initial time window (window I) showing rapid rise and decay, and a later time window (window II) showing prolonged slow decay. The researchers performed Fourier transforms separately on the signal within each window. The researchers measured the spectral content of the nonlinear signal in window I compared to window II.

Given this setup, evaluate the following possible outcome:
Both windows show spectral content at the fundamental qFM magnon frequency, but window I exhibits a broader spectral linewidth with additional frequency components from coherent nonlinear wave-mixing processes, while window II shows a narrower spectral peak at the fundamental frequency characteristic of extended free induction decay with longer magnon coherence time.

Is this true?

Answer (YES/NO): NO